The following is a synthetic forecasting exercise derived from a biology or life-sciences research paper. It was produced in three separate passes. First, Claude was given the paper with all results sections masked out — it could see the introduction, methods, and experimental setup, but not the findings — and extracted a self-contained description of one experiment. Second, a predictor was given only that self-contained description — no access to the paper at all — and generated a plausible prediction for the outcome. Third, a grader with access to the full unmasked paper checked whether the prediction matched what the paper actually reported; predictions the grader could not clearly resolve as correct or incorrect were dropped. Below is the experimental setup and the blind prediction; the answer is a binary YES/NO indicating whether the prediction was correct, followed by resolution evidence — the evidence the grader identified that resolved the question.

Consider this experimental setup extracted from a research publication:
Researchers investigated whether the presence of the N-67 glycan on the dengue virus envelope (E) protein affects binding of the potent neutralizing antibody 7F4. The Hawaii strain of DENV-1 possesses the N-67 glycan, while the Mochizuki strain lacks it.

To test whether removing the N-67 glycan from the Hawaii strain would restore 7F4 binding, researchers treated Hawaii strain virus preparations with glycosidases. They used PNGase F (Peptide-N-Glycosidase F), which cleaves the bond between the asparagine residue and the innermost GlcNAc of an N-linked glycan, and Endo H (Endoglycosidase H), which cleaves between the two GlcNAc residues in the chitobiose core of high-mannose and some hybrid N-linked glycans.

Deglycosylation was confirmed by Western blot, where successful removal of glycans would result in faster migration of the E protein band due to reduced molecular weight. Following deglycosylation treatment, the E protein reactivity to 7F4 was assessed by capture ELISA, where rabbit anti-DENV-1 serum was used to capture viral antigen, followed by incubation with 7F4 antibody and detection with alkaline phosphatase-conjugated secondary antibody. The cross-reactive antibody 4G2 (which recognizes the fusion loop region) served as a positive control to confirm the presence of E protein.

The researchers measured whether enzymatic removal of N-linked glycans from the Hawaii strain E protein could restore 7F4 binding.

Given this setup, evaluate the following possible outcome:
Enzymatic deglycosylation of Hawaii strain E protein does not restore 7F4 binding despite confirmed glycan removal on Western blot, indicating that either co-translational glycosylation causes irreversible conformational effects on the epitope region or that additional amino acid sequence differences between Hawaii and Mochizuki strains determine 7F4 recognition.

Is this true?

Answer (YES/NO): YES